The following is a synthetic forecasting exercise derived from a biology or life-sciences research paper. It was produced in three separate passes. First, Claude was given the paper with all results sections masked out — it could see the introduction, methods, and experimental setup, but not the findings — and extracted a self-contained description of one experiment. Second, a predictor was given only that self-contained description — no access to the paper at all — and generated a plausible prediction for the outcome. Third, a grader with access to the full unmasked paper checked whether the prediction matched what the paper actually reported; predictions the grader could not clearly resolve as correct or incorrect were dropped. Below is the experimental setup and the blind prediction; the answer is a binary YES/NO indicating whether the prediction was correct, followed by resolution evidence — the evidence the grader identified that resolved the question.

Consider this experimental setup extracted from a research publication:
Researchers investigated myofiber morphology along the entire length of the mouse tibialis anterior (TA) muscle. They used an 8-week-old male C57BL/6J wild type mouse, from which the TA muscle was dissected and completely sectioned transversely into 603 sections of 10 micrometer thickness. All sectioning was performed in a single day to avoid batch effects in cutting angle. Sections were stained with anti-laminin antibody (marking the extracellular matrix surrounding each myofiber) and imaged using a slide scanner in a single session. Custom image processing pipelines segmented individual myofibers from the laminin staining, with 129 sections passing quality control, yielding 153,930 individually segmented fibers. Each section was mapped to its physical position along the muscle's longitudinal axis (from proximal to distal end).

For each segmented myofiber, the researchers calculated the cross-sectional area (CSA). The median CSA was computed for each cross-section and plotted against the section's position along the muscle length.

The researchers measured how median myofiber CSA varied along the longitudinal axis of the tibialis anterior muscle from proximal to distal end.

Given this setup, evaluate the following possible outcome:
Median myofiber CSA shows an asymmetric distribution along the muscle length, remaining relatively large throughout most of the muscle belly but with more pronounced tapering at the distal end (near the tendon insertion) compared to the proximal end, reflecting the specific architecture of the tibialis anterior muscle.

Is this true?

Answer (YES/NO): NO